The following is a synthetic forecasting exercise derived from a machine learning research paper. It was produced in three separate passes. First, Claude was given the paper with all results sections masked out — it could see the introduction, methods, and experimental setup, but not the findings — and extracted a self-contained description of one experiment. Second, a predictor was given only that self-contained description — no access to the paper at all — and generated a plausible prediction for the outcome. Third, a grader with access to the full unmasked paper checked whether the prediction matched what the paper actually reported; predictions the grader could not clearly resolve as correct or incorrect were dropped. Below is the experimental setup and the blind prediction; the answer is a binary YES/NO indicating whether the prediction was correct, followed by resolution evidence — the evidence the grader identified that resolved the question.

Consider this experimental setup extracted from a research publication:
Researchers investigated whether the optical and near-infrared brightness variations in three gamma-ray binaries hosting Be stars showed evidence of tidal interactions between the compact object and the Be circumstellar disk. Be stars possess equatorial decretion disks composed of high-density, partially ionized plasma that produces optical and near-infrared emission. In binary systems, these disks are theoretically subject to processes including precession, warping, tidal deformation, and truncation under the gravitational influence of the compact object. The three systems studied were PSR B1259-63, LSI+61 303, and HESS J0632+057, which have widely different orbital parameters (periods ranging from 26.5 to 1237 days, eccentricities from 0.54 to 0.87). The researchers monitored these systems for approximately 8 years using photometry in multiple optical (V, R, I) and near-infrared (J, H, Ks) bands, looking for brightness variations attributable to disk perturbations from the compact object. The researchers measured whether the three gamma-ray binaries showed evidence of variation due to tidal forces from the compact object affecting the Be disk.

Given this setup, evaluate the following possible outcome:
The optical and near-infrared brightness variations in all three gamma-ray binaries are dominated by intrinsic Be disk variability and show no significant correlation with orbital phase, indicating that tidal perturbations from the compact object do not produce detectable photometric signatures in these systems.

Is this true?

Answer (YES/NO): NO